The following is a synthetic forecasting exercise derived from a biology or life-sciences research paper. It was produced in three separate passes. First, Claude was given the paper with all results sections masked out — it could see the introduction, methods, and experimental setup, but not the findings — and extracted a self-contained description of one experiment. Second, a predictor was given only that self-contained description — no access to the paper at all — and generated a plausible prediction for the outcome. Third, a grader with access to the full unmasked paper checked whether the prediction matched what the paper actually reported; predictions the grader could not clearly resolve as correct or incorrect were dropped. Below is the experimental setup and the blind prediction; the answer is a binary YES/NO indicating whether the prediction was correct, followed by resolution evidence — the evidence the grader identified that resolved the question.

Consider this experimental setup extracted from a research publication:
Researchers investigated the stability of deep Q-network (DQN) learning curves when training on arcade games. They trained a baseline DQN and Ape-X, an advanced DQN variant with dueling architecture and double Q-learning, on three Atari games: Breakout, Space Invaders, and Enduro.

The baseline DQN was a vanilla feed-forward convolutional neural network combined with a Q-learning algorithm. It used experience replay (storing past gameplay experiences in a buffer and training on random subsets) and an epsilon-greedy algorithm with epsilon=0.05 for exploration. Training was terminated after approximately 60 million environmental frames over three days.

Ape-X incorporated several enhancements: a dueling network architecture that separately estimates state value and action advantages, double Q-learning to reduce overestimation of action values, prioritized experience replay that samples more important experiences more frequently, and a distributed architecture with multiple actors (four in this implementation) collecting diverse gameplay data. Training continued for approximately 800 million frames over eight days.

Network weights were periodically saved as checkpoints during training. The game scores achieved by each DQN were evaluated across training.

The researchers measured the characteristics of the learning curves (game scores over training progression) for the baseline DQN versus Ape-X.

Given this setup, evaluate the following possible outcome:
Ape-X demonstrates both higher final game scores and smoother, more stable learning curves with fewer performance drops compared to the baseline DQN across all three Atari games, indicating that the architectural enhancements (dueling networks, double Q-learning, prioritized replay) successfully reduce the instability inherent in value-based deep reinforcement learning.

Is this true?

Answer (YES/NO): YES